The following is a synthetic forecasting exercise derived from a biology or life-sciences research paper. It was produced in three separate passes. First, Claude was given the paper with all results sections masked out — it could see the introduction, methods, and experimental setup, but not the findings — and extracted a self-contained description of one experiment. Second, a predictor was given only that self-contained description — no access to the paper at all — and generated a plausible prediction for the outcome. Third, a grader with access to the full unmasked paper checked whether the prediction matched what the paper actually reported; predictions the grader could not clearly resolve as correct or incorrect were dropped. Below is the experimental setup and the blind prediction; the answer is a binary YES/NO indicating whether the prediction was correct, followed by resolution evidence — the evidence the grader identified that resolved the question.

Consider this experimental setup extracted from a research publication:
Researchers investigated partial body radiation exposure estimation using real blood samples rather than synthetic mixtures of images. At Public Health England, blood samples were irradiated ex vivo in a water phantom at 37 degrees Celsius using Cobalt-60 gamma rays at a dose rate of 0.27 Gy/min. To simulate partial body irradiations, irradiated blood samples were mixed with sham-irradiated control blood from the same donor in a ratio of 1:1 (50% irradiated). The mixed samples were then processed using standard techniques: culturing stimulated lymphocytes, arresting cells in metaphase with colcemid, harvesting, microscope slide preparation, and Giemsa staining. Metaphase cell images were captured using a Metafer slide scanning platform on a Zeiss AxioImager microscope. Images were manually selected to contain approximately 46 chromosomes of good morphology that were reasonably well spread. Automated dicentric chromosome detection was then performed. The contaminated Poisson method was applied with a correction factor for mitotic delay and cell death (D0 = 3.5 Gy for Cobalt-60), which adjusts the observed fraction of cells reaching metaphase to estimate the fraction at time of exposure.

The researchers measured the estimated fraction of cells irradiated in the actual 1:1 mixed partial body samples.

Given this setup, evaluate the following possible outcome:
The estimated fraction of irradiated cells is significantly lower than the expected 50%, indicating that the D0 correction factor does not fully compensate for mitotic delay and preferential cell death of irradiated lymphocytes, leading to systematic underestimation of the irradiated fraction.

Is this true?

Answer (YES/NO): NO